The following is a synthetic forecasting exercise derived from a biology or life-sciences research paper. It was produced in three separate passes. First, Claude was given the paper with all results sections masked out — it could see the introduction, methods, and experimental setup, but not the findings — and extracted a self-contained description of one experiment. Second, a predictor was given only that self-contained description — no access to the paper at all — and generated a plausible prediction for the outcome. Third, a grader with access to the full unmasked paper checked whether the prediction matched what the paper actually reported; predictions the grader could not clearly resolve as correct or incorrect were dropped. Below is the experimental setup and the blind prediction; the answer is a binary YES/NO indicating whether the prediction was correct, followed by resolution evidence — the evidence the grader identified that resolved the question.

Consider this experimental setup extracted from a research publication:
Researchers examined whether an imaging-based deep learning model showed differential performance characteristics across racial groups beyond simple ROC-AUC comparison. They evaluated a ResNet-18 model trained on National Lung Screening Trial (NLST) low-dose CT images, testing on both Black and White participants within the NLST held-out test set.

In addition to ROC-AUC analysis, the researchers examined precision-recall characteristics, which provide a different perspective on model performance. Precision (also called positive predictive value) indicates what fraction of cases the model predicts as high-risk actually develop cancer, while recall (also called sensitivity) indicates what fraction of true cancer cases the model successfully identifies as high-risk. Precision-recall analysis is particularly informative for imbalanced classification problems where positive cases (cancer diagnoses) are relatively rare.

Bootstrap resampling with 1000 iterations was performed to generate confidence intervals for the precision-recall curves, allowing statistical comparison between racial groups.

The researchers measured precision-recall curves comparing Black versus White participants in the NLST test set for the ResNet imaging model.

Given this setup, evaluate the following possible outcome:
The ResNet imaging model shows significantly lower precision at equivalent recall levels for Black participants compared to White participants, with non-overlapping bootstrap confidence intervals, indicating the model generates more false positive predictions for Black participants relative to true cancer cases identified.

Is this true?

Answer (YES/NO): YES